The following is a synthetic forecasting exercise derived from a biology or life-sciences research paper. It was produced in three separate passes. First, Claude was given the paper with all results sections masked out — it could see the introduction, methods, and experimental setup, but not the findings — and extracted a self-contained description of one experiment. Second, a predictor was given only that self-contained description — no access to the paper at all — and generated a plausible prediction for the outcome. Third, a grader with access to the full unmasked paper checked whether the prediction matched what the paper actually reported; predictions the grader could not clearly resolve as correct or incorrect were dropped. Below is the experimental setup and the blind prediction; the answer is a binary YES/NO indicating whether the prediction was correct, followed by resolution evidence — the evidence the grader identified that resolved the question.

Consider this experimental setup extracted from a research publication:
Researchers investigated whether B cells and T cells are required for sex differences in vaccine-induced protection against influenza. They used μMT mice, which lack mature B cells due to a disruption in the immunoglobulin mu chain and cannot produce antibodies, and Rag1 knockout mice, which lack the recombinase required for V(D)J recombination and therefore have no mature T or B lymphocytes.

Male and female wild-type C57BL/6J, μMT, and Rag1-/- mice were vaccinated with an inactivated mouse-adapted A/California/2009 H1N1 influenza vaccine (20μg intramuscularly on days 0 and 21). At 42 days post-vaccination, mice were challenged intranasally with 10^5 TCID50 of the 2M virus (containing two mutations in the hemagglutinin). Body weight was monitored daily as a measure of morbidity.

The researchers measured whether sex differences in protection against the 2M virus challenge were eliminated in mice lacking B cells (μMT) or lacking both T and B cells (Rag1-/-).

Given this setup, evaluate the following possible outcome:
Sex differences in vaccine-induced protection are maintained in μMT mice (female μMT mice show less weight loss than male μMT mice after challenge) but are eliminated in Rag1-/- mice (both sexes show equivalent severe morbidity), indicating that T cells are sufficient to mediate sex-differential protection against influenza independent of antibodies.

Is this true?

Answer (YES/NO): NO